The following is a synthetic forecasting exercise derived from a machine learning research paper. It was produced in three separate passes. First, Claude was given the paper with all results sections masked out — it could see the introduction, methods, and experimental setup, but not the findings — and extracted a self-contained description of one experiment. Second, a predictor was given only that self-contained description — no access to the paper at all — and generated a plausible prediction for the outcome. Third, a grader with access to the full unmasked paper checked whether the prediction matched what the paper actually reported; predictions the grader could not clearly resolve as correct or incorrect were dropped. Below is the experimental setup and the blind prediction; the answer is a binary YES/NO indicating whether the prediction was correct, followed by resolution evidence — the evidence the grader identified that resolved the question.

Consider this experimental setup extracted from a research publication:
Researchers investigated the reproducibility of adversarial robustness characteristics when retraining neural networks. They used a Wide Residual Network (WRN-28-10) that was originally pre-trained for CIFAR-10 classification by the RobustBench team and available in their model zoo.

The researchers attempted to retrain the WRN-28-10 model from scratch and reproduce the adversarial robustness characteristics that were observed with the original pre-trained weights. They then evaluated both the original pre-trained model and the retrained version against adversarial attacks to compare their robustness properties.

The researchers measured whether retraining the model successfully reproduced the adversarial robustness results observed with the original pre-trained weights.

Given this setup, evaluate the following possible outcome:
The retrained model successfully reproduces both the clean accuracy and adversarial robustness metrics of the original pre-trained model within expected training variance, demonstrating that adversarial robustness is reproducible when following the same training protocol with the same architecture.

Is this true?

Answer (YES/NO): NO